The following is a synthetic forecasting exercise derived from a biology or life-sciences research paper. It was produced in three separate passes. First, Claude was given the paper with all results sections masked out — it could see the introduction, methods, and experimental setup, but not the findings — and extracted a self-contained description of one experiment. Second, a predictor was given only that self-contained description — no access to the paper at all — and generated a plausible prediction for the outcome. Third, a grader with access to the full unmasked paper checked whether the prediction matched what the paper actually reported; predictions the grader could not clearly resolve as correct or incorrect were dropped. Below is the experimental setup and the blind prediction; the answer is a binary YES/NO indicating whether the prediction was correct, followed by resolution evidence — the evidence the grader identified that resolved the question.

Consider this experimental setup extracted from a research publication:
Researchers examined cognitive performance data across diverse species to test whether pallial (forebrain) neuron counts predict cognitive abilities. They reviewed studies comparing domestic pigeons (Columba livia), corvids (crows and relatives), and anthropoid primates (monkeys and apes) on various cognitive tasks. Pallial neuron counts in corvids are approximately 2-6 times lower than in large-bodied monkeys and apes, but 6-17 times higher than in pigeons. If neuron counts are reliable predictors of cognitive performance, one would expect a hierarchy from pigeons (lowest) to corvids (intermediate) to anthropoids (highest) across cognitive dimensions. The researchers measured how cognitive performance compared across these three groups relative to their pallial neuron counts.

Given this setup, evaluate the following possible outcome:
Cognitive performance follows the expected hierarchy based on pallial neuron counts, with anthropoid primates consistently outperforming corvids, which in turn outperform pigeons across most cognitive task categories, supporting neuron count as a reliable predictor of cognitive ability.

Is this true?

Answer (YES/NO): NO